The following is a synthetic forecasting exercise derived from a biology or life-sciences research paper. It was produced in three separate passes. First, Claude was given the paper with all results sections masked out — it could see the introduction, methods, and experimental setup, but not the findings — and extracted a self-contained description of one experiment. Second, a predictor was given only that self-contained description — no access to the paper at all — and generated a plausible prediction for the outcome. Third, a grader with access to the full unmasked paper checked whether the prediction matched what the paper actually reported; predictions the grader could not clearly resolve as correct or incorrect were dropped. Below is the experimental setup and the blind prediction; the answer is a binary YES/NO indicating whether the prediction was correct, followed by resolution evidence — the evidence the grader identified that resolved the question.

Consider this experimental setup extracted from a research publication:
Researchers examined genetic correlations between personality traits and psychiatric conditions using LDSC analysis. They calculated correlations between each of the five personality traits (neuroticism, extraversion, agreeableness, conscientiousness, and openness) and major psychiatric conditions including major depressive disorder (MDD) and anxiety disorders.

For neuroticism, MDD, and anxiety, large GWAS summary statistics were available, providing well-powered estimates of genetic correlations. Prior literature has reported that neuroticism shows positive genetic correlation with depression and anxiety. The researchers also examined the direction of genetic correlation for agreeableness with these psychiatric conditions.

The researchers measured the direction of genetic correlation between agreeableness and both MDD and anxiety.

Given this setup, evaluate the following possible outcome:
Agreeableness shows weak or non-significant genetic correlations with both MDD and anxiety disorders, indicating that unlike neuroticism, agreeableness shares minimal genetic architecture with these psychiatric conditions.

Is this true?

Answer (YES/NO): NO